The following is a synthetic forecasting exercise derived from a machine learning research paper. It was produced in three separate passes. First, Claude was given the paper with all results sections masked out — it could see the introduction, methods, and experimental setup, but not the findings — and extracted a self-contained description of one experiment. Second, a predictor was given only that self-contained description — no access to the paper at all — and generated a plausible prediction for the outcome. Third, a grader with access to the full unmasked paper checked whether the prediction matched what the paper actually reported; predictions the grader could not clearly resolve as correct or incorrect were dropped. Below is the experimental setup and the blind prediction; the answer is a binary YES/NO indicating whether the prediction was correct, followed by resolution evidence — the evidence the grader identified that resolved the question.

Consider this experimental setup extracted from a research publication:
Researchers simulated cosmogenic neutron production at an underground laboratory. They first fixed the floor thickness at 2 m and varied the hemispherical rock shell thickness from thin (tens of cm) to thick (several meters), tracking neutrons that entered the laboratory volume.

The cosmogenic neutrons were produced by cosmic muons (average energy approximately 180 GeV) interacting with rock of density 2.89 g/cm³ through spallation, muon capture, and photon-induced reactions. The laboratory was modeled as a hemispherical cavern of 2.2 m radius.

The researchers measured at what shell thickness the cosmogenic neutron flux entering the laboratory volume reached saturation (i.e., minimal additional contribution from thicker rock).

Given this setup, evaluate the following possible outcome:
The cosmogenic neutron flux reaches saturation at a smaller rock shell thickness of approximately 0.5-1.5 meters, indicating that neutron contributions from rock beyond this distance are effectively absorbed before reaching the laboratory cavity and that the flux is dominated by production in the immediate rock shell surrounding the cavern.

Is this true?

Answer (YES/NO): YES